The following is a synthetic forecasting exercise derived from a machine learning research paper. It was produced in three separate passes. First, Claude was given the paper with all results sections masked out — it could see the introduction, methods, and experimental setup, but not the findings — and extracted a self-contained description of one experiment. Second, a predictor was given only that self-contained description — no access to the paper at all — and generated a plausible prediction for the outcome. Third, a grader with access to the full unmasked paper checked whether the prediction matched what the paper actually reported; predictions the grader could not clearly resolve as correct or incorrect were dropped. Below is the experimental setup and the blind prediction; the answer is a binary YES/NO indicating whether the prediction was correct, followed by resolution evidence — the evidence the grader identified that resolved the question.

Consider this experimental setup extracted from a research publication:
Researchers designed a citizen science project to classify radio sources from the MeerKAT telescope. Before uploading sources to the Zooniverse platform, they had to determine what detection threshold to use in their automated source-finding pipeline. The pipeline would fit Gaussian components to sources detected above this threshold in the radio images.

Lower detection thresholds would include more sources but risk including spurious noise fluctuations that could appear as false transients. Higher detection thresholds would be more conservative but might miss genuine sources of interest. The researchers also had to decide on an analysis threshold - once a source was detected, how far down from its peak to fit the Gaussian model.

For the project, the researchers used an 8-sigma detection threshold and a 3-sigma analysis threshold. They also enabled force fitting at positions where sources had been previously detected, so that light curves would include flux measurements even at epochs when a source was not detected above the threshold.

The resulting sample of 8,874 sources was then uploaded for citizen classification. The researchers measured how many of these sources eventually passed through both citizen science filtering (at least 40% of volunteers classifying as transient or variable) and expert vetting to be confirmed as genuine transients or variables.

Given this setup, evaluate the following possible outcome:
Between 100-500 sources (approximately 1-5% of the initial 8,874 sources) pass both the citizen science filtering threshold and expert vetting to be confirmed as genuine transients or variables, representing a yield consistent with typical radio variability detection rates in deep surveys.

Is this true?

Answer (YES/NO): YES